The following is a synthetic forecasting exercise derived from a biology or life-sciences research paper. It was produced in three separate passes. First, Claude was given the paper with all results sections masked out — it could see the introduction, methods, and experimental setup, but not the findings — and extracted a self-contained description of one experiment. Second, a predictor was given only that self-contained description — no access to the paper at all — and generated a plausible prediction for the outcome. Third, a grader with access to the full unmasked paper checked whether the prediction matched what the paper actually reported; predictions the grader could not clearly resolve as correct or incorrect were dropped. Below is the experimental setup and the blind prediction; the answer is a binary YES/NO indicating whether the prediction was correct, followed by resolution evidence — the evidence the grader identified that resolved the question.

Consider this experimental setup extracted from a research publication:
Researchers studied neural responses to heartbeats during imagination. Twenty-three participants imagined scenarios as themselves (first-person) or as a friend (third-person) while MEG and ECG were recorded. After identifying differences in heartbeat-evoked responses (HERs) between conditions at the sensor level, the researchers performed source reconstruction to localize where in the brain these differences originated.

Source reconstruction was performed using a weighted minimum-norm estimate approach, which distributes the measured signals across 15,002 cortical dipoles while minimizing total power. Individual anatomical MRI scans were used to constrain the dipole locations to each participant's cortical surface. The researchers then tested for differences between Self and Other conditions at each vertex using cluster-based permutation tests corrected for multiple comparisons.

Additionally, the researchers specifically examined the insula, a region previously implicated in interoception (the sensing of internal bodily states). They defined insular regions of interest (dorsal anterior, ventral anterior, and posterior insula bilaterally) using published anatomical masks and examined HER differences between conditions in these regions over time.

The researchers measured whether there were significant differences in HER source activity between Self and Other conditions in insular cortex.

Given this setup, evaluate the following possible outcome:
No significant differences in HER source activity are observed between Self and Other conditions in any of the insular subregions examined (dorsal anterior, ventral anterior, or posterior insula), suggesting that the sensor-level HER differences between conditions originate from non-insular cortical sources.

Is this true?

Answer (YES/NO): YES